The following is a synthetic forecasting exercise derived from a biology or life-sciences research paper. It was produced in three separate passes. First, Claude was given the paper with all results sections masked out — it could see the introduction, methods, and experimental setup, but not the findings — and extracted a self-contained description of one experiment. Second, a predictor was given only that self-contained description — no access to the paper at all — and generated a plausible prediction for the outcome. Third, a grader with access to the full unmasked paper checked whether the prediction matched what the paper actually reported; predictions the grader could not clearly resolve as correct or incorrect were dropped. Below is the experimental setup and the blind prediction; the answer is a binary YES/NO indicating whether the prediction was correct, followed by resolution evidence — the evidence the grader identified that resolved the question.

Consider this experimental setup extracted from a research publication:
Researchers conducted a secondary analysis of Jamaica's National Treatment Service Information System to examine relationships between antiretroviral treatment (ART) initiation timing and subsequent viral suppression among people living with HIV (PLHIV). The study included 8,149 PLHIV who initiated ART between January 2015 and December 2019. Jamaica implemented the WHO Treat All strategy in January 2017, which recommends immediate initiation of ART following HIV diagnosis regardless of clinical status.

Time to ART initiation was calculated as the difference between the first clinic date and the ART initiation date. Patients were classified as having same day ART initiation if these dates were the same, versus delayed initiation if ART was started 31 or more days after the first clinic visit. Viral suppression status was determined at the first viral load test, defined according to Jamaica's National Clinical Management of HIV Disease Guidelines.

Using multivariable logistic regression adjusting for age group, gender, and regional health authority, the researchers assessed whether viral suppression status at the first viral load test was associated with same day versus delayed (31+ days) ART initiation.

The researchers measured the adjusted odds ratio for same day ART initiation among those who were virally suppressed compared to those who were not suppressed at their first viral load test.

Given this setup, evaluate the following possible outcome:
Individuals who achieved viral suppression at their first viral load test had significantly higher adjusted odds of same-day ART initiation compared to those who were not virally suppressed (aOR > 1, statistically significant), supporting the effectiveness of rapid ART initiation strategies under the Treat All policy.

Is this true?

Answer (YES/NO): YES